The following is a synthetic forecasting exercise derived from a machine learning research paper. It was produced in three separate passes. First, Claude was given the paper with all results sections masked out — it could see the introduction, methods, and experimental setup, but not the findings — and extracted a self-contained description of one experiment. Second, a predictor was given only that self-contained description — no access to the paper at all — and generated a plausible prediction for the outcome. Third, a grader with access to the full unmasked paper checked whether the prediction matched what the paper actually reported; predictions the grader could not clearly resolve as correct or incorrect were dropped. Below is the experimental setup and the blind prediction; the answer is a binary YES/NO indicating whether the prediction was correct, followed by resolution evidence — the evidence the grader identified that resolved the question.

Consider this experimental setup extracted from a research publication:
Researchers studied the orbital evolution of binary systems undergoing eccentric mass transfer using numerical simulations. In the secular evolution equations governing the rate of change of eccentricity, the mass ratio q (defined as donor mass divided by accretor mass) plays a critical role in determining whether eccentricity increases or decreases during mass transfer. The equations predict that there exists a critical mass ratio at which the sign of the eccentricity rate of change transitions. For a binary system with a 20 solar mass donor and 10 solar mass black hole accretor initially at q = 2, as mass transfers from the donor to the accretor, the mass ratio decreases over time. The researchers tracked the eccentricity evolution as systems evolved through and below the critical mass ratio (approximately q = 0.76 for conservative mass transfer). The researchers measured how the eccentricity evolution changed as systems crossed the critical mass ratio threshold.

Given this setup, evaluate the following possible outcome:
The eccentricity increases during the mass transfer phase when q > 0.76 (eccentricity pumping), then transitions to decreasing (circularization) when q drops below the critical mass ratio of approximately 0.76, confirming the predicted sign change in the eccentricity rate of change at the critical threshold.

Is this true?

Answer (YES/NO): NO